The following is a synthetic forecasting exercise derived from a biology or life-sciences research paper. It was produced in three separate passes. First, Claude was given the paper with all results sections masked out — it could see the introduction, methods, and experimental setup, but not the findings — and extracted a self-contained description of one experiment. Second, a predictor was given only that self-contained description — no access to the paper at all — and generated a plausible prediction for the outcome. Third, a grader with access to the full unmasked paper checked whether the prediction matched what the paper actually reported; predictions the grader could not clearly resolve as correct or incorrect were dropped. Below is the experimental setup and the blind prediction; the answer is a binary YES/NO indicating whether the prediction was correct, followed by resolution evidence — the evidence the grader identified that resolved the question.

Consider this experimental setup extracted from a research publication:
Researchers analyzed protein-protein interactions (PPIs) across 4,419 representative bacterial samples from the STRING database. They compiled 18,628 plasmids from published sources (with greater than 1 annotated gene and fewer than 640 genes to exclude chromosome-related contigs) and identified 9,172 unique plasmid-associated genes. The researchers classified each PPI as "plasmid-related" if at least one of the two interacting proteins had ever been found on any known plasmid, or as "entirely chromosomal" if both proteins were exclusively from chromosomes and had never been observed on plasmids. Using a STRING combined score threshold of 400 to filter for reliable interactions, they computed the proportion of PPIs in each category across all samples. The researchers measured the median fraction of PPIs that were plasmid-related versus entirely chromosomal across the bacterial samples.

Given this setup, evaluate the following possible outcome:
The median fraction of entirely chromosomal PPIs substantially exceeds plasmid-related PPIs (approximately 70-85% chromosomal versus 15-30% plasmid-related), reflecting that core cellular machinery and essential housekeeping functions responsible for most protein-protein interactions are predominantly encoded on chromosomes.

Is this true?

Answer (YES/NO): NO